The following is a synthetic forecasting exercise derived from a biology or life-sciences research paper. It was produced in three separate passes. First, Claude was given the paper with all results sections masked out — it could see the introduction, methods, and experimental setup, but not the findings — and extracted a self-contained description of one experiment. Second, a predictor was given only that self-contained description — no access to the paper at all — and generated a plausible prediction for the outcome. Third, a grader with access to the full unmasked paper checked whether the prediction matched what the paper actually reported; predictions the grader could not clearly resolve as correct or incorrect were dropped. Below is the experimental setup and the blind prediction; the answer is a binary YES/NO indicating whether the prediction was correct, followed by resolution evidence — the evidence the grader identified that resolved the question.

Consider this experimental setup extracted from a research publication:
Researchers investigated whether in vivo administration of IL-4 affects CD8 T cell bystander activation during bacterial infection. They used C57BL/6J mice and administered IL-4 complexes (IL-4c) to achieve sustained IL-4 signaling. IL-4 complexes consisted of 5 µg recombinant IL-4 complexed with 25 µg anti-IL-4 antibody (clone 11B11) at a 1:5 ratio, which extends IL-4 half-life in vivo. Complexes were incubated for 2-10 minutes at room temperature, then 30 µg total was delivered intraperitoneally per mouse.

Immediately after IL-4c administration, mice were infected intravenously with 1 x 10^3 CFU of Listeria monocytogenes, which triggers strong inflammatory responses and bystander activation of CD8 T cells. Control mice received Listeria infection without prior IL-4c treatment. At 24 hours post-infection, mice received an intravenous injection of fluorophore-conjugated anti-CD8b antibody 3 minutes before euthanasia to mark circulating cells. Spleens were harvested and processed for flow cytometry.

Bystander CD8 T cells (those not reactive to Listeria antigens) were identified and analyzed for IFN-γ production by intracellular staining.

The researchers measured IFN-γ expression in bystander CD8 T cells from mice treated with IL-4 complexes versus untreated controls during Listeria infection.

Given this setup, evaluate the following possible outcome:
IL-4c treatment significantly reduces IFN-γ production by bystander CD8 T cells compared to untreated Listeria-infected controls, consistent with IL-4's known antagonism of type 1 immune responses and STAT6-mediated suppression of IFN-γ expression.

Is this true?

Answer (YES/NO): YES